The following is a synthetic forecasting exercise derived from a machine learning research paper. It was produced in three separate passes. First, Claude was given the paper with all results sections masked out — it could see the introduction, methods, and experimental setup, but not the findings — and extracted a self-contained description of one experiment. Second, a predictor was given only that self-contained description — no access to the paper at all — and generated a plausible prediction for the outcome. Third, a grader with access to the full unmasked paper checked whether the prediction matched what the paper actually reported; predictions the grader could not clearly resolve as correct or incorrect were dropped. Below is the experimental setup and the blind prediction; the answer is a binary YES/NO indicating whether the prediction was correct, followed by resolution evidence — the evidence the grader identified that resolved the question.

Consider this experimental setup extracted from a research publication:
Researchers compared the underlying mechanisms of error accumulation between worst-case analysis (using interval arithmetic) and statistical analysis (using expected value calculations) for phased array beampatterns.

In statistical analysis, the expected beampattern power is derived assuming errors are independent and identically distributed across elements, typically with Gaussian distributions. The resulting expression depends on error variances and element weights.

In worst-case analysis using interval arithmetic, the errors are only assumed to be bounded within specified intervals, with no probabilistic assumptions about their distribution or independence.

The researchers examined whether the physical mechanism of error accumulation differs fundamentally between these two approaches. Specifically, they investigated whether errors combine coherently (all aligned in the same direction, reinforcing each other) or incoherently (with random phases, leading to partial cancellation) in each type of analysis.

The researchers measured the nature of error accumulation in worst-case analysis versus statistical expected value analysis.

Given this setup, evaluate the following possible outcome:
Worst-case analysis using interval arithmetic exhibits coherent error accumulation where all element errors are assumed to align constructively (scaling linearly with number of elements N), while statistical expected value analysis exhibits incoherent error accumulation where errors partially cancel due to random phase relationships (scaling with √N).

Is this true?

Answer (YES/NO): YES